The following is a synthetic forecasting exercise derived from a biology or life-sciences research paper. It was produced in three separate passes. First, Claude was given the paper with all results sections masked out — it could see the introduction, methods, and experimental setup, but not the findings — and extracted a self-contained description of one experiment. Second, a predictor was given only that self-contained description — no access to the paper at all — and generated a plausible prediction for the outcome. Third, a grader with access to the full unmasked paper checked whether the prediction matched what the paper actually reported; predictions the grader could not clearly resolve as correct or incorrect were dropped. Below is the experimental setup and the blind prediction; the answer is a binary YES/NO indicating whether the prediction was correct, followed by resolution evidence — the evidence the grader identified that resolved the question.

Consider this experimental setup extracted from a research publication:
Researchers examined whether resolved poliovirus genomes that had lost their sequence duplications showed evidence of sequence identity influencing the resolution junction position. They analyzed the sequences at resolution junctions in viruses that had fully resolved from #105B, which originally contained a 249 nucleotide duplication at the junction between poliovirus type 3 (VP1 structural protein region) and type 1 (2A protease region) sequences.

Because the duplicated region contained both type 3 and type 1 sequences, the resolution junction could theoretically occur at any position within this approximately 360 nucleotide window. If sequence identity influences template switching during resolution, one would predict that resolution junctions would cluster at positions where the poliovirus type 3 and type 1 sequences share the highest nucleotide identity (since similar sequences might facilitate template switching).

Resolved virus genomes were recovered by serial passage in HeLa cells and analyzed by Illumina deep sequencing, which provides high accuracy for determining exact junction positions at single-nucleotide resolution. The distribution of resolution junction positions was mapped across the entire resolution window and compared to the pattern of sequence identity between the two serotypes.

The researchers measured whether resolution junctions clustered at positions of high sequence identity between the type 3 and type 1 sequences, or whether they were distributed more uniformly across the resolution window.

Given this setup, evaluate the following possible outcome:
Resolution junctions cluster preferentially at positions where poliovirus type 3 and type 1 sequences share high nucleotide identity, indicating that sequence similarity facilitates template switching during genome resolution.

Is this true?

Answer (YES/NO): NO